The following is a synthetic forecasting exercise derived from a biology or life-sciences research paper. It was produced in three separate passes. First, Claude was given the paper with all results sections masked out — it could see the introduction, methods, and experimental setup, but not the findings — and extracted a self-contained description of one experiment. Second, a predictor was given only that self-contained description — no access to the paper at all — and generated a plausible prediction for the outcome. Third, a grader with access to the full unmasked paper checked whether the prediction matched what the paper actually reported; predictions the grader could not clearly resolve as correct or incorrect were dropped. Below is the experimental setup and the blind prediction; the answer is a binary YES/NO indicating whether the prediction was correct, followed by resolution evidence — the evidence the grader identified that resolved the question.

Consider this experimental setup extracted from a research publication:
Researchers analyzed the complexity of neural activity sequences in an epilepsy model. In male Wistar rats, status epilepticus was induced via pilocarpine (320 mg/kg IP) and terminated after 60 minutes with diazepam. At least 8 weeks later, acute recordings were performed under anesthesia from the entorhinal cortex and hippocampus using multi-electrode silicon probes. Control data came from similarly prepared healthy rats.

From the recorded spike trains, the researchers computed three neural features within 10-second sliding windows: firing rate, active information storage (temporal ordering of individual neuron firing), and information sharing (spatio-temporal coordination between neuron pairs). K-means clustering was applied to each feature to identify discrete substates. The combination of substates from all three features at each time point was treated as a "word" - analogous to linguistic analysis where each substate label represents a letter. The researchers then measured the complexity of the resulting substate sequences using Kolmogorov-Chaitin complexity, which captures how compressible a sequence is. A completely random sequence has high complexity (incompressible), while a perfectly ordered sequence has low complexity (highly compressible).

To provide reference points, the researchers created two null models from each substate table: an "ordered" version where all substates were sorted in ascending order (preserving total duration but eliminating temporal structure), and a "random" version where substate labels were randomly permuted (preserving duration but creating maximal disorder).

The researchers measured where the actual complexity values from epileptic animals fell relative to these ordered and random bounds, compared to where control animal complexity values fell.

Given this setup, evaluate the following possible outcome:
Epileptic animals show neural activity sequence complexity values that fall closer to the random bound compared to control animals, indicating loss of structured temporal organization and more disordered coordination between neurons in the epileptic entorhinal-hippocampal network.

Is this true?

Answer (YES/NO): YES